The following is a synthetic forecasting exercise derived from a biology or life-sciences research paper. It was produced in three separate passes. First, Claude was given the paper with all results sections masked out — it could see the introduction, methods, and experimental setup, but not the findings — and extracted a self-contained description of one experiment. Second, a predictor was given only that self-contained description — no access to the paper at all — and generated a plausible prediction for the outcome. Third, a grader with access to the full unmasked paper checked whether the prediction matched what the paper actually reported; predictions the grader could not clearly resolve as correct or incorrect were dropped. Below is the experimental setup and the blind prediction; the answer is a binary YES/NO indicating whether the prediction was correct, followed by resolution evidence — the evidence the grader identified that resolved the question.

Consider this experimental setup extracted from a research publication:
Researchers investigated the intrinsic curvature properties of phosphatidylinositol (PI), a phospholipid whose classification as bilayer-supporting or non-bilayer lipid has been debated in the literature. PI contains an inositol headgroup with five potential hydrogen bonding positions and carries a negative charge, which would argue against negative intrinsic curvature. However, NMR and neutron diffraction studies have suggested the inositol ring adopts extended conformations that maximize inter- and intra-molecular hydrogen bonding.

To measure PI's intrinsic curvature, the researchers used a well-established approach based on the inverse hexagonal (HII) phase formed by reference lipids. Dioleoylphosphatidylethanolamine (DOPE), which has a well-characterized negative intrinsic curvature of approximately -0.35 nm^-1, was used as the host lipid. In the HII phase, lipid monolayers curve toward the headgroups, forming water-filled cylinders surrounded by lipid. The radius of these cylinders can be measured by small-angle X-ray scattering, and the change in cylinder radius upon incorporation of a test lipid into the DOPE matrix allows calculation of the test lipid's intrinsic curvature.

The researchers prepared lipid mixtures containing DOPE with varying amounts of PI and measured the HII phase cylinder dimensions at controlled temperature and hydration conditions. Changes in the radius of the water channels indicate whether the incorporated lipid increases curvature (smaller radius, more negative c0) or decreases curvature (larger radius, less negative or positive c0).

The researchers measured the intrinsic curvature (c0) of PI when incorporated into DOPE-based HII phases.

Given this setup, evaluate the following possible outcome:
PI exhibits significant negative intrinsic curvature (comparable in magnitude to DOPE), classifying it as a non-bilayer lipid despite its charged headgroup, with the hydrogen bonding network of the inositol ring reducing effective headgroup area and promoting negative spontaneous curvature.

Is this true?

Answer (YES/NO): NO